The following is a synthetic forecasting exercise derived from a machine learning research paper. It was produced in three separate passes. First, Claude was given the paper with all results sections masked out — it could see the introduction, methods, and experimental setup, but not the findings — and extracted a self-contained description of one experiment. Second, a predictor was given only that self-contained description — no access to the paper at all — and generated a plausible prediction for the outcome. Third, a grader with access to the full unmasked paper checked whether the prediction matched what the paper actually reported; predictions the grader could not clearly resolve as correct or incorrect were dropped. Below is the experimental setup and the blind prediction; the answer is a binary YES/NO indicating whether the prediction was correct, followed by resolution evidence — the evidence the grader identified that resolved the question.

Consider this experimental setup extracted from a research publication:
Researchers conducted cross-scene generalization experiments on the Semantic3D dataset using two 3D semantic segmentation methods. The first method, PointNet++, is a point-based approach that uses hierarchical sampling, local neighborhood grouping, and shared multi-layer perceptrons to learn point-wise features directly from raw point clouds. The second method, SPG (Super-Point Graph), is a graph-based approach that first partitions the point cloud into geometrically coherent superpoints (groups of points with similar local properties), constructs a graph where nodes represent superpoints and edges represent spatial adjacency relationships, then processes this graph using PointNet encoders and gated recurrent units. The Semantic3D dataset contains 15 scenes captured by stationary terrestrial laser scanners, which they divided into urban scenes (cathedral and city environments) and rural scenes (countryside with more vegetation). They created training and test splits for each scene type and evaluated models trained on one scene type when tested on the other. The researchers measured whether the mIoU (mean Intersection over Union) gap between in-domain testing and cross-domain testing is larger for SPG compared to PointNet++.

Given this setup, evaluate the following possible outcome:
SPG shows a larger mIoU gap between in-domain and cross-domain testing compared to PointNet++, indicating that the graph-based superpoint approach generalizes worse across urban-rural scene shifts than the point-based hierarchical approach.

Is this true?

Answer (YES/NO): YES